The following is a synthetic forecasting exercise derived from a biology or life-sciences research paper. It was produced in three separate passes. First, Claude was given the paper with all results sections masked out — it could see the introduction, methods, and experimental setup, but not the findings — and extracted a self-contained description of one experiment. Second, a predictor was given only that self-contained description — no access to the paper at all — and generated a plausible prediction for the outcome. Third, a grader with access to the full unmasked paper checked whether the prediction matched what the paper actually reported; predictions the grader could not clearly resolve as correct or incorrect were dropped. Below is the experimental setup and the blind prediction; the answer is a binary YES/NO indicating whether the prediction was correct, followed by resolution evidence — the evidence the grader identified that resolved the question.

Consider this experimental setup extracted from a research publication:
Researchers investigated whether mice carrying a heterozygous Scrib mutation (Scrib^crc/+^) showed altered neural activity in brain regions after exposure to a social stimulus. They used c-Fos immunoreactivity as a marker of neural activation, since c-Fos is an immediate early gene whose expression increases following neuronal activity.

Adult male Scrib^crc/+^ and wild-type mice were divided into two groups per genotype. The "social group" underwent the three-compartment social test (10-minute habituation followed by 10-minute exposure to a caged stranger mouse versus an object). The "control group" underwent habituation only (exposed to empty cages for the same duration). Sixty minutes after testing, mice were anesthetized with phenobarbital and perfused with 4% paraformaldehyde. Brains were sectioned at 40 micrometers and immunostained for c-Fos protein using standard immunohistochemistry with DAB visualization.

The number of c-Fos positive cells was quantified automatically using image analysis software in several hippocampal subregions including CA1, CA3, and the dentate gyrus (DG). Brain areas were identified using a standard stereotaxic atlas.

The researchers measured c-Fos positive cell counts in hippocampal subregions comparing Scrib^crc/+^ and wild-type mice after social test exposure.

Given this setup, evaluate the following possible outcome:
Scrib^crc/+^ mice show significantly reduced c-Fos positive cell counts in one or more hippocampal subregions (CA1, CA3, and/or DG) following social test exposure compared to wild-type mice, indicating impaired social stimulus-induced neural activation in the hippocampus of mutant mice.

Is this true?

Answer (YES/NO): NO